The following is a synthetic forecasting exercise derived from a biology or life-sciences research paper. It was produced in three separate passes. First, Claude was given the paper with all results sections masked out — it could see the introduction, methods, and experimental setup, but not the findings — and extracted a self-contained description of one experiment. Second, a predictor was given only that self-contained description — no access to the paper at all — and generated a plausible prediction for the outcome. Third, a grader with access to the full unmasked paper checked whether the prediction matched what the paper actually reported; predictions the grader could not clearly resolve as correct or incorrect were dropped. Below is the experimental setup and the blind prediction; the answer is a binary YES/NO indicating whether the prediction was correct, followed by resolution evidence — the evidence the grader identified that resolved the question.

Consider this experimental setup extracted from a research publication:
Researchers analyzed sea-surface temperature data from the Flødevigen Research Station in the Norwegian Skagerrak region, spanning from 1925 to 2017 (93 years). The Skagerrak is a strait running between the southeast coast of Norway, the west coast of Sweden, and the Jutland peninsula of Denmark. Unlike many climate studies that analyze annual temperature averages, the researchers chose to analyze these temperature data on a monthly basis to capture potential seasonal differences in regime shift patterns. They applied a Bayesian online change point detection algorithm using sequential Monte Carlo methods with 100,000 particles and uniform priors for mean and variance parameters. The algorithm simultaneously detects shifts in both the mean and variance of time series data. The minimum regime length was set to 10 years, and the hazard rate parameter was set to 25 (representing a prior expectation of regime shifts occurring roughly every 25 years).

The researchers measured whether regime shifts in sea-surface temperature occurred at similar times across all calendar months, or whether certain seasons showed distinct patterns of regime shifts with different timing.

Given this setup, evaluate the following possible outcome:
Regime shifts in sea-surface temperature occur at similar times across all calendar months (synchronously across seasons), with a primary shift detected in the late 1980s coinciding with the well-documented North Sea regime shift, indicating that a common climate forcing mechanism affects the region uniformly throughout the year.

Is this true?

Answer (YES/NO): NO